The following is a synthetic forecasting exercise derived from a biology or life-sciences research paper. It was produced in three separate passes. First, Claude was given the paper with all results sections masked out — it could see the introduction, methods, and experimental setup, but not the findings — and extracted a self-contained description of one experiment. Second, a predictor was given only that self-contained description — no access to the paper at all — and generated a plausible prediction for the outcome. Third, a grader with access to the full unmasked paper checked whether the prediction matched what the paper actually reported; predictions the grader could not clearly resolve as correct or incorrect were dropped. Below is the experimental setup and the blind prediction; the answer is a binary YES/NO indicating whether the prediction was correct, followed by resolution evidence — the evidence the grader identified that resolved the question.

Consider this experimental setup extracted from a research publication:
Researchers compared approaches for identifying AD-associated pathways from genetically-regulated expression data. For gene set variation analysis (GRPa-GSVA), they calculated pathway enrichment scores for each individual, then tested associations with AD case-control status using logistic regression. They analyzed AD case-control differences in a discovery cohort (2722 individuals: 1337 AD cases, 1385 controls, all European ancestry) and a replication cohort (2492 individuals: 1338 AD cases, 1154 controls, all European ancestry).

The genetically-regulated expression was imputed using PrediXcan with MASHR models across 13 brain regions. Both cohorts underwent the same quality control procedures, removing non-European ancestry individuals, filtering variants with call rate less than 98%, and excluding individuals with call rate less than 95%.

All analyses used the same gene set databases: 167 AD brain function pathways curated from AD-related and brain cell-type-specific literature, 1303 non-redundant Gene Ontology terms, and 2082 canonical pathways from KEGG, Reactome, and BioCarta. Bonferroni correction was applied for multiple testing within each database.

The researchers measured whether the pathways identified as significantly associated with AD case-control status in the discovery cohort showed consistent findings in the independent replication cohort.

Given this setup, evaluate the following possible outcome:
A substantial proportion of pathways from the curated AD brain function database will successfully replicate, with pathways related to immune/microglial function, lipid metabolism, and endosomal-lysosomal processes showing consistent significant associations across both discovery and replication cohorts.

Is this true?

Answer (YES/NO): NO